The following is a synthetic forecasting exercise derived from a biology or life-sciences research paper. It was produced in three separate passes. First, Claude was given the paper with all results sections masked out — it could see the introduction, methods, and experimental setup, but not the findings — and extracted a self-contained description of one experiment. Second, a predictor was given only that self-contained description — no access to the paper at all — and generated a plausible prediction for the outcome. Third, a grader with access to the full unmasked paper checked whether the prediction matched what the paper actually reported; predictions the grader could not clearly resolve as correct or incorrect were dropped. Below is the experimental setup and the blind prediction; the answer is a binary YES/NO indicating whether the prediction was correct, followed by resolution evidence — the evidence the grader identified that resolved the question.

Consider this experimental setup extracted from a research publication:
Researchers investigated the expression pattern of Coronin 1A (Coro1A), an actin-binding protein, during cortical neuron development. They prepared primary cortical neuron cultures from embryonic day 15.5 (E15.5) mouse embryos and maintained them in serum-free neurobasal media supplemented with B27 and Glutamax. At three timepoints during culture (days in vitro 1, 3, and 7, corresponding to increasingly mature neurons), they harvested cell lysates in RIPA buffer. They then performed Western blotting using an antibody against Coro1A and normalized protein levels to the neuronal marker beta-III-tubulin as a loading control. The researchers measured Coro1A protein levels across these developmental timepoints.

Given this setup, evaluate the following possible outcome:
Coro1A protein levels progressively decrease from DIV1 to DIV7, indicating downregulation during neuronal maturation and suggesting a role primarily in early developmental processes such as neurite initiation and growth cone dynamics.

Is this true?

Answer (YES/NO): NO